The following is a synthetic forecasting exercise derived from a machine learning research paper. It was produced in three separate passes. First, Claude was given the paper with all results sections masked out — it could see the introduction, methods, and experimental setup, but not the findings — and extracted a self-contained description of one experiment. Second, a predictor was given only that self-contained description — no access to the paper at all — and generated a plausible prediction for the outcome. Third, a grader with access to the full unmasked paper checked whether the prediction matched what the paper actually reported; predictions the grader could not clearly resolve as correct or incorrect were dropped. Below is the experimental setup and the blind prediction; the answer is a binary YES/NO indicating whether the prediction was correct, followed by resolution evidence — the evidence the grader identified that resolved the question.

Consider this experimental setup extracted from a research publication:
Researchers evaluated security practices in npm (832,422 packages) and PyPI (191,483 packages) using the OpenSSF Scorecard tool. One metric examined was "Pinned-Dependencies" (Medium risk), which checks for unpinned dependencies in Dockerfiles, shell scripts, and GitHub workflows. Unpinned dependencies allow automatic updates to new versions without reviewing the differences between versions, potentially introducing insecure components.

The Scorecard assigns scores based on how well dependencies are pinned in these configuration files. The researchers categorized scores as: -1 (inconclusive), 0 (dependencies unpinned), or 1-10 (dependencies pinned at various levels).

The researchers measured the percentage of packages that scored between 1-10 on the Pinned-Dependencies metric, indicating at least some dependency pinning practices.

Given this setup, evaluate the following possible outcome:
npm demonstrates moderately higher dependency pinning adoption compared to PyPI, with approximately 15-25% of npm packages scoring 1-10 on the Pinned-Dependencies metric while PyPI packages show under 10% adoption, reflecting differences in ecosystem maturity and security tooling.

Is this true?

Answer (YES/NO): NO